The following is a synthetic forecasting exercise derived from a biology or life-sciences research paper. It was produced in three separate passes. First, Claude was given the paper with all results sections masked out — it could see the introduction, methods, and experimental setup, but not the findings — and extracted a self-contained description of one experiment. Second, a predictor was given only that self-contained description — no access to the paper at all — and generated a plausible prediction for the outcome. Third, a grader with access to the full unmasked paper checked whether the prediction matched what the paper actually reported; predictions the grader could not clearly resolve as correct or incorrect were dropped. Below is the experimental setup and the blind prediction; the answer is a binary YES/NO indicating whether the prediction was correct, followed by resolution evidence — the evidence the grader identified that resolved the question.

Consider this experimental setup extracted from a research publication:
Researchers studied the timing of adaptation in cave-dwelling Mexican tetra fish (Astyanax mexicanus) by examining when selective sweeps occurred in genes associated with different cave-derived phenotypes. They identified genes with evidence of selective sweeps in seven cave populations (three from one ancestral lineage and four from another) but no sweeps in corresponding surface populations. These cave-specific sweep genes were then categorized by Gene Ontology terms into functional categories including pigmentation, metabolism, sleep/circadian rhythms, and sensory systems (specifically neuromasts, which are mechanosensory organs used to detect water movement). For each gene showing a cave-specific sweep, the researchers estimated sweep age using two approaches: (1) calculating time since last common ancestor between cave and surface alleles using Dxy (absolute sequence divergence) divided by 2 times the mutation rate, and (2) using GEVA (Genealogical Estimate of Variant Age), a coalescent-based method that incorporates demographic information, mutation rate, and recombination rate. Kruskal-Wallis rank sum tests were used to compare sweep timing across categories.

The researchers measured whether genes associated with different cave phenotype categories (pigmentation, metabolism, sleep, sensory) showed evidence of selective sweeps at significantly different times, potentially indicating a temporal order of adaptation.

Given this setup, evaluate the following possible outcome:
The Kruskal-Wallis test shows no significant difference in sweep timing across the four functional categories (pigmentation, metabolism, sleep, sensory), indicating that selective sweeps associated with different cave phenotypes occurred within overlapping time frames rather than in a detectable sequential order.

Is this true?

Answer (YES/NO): YES